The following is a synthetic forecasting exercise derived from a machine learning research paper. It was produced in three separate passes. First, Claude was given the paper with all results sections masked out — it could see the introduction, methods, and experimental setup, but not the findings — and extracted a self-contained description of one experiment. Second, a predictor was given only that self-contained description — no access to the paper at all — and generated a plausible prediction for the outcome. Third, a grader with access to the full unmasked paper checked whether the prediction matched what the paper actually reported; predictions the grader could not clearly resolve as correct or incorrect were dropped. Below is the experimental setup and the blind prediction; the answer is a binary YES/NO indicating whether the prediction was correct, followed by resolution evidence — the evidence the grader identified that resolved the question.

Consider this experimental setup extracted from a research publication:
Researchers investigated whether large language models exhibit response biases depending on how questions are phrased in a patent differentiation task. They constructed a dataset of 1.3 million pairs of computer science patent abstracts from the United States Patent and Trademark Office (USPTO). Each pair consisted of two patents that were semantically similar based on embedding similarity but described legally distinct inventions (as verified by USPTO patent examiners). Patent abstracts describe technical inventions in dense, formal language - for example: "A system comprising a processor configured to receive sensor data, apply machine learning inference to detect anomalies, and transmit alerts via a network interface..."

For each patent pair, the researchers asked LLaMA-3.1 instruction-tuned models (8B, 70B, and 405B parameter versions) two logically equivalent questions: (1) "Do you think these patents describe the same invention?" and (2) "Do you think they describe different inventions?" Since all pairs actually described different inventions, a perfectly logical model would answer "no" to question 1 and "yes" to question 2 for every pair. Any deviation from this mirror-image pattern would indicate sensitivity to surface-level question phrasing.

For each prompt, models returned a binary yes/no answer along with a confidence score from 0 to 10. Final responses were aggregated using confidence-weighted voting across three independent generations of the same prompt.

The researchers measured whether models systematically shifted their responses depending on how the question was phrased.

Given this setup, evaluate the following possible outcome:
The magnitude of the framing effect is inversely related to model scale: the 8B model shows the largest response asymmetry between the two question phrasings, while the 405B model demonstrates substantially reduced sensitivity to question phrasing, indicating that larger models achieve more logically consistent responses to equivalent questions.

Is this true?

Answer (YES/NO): YES